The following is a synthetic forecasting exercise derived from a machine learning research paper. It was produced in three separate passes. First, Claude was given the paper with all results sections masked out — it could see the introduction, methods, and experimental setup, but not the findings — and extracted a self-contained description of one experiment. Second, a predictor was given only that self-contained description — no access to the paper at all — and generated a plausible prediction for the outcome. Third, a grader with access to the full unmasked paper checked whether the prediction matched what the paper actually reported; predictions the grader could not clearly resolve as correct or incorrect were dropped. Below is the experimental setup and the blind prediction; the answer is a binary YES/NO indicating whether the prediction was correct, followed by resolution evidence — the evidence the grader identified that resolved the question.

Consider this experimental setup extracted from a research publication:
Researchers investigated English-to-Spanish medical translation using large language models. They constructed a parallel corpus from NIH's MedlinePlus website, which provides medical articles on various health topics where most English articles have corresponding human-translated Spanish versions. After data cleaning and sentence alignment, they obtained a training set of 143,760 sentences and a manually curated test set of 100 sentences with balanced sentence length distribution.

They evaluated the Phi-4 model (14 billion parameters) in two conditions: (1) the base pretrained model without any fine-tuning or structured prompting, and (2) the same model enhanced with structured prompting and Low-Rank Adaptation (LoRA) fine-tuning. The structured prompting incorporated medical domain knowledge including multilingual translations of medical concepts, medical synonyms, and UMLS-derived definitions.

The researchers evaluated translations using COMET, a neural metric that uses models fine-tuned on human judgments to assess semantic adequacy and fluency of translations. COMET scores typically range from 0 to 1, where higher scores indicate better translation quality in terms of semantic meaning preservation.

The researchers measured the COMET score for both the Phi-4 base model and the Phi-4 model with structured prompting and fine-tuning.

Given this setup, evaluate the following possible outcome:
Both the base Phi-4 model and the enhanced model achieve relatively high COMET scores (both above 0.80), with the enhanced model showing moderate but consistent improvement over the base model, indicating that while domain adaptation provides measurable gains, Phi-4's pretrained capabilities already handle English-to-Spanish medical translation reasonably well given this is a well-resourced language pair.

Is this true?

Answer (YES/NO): NO